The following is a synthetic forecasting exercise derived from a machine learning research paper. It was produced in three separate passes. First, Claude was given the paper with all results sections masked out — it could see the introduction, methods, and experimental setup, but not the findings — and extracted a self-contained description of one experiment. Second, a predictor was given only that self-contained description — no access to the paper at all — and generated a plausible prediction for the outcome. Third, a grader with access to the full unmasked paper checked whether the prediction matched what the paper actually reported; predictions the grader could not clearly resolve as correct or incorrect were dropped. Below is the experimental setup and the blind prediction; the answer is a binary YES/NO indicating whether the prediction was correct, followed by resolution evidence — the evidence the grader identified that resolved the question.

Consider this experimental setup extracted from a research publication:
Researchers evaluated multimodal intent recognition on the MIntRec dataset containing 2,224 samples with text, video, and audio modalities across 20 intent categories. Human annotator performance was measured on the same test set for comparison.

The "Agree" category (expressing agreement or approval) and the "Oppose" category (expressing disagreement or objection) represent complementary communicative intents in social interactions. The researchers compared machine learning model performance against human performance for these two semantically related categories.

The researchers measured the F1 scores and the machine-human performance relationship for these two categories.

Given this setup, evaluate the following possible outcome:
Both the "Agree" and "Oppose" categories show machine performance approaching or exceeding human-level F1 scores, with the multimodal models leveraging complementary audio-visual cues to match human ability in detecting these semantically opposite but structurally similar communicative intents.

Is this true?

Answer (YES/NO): NO